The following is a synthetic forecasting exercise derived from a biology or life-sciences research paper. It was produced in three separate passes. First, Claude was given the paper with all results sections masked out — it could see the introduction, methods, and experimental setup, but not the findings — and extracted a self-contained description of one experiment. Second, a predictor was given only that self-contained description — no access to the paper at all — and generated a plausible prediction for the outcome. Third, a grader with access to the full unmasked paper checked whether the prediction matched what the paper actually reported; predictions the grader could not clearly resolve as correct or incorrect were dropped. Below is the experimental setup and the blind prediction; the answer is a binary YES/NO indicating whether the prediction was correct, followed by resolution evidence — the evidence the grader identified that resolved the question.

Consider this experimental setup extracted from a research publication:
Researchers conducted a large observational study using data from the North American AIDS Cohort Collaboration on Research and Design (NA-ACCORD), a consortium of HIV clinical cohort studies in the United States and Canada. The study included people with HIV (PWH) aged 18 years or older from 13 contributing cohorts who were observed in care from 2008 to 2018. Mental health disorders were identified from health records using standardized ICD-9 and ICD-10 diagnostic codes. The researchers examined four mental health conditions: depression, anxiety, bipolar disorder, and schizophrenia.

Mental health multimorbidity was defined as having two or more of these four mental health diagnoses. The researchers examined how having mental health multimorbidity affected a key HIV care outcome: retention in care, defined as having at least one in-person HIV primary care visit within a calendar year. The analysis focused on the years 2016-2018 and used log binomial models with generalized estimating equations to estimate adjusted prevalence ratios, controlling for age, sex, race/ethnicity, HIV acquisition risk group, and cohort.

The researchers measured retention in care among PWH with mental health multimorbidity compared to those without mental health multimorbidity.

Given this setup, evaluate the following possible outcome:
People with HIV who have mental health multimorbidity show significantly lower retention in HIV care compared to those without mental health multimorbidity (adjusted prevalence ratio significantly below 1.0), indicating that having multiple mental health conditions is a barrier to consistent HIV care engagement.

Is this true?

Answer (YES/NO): NO